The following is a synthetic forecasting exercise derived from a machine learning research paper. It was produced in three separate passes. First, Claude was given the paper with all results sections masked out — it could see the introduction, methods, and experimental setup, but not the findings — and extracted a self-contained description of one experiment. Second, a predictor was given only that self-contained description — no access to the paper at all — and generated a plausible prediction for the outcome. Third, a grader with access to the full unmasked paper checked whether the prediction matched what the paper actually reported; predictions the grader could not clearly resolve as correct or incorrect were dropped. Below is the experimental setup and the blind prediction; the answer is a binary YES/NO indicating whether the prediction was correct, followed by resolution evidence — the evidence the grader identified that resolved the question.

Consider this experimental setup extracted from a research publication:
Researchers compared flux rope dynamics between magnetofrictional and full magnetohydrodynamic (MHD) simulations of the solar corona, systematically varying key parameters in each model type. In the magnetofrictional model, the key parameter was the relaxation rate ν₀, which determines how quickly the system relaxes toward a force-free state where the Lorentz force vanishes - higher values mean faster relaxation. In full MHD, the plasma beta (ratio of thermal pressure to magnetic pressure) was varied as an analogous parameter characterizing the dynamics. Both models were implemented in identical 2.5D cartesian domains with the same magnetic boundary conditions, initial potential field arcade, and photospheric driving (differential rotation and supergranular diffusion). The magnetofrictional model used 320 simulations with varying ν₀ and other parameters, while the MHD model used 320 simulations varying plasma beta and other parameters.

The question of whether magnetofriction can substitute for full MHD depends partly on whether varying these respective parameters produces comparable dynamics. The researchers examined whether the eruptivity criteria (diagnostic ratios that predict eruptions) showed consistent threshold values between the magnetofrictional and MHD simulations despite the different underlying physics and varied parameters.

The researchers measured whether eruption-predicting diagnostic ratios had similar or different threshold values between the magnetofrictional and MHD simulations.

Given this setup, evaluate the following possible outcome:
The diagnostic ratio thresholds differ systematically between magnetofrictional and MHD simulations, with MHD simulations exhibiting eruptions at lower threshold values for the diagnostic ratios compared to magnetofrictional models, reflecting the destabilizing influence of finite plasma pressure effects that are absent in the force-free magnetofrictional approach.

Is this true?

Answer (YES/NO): NO